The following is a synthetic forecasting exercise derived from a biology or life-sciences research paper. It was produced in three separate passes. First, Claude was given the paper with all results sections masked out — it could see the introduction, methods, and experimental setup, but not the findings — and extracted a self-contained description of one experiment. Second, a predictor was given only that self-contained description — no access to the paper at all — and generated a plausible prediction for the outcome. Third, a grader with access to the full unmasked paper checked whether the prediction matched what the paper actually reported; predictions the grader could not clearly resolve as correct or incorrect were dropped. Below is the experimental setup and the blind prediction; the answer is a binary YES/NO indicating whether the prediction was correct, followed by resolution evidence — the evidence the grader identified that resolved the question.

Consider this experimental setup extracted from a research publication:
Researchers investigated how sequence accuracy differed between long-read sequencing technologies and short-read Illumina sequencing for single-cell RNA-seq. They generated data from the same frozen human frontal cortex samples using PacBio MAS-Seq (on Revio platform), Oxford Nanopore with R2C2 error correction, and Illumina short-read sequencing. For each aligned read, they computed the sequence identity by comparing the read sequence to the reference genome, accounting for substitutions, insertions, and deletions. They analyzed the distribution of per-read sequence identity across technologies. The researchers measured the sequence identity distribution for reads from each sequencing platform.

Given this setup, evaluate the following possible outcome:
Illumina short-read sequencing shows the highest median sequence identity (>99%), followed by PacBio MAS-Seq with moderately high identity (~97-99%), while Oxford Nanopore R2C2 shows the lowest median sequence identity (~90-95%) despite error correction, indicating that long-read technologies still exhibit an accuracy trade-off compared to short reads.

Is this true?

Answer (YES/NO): NO